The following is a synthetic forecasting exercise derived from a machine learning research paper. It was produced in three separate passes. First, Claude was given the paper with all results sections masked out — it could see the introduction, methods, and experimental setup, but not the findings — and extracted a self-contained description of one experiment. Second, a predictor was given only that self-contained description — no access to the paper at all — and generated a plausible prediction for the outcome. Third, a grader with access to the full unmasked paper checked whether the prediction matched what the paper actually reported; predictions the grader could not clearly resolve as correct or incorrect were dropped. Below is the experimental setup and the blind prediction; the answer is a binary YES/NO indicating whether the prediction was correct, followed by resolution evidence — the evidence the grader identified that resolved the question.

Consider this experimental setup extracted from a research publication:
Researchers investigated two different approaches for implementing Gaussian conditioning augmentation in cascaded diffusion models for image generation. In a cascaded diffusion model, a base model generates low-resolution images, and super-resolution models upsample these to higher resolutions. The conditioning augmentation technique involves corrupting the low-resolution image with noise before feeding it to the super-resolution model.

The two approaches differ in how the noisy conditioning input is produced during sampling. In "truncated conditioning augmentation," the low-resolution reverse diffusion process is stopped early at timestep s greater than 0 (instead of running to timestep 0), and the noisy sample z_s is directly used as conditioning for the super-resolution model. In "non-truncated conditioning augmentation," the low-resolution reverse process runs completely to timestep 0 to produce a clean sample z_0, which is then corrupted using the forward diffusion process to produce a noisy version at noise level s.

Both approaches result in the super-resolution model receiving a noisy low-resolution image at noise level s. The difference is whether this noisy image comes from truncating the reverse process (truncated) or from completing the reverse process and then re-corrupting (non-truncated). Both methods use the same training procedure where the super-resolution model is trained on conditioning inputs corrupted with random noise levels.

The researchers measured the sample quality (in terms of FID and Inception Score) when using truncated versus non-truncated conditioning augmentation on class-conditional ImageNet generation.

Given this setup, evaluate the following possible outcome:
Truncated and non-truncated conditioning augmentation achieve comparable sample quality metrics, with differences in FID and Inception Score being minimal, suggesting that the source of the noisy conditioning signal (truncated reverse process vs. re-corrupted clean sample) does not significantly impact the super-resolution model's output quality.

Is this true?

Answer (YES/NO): YES